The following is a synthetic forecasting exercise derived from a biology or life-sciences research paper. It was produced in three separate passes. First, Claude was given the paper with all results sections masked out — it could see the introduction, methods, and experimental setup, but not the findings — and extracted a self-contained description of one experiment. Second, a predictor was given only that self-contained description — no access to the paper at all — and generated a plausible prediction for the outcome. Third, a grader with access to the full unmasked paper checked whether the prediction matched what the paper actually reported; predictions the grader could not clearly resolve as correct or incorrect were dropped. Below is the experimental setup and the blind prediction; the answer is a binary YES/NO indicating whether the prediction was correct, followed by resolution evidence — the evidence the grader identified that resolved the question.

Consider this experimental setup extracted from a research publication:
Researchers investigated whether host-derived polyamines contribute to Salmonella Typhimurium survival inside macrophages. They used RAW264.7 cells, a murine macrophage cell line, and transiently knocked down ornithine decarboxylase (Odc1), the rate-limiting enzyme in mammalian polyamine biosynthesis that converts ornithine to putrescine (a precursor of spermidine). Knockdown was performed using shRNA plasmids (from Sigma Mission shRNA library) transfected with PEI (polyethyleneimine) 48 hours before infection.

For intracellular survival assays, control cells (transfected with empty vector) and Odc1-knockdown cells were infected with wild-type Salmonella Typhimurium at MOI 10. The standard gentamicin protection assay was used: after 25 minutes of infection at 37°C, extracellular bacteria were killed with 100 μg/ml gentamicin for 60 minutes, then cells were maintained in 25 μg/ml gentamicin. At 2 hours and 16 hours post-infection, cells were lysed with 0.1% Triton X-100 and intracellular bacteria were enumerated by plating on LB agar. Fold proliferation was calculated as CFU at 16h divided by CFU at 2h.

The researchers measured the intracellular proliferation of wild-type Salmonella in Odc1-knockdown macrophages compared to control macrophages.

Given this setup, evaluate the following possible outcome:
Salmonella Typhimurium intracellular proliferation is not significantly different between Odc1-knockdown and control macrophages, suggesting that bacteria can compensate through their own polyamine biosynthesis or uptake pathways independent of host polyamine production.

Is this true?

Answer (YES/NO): NO